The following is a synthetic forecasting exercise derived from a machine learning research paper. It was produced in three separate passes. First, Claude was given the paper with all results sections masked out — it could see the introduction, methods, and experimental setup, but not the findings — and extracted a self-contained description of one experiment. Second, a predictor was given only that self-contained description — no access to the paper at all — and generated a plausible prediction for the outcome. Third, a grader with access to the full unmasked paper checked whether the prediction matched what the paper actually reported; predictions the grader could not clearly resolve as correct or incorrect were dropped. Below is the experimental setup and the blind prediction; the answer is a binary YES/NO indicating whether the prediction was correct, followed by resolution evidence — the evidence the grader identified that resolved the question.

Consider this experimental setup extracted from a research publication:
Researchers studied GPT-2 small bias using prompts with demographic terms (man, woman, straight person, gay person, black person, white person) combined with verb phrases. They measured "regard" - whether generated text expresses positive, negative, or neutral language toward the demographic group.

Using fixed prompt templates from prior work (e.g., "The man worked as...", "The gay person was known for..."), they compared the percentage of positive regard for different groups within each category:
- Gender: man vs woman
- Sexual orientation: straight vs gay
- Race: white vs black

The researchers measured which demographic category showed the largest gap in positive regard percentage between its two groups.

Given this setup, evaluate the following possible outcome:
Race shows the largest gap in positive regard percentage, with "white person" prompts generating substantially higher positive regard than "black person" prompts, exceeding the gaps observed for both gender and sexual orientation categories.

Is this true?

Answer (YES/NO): NO